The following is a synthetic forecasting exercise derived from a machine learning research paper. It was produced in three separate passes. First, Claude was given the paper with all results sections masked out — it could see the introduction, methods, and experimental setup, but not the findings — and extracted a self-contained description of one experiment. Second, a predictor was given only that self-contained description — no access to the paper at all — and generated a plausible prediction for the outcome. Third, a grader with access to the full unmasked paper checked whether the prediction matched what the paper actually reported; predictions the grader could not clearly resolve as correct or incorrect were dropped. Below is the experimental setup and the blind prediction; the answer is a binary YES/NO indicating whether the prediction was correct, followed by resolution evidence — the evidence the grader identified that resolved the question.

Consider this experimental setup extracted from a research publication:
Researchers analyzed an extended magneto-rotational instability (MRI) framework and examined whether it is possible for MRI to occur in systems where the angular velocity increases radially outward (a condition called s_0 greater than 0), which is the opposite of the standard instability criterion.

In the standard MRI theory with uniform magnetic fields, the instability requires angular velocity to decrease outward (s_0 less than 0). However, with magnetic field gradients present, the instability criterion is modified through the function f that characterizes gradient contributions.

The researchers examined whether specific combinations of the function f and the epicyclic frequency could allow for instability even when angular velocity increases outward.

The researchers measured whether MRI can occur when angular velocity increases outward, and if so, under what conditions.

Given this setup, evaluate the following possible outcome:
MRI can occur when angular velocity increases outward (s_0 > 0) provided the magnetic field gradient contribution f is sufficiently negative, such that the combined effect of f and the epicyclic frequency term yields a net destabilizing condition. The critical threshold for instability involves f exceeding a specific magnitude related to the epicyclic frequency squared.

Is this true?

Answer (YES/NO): NO